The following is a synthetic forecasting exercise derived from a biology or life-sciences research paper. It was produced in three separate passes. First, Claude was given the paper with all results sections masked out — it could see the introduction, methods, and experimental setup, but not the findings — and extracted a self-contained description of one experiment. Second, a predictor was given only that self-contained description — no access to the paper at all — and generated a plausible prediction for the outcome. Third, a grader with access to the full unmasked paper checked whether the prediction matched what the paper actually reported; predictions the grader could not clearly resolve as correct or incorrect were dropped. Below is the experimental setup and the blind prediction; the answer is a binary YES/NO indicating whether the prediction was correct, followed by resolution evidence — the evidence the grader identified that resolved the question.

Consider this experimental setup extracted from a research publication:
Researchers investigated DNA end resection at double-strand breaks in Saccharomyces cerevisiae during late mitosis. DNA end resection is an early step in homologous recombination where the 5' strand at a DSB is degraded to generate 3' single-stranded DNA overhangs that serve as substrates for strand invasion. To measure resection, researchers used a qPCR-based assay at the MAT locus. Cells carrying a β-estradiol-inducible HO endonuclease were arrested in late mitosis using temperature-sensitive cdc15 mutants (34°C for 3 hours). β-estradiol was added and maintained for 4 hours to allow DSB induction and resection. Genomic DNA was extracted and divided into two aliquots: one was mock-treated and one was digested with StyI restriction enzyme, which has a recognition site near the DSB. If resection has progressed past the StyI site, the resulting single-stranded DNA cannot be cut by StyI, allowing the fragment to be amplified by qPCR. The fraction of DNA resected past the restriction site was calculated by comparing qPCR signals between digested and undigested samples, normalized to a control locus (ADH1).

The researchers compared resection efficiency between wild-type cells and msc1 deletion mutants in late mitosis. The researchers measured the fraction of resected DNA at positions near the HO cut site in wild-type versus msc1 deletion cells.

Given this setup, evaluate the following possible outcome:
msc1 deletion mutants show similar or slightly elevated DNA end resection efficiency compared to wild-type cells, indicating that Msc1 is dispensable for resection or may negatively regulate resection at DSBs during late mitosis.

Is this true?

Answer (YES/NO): YES